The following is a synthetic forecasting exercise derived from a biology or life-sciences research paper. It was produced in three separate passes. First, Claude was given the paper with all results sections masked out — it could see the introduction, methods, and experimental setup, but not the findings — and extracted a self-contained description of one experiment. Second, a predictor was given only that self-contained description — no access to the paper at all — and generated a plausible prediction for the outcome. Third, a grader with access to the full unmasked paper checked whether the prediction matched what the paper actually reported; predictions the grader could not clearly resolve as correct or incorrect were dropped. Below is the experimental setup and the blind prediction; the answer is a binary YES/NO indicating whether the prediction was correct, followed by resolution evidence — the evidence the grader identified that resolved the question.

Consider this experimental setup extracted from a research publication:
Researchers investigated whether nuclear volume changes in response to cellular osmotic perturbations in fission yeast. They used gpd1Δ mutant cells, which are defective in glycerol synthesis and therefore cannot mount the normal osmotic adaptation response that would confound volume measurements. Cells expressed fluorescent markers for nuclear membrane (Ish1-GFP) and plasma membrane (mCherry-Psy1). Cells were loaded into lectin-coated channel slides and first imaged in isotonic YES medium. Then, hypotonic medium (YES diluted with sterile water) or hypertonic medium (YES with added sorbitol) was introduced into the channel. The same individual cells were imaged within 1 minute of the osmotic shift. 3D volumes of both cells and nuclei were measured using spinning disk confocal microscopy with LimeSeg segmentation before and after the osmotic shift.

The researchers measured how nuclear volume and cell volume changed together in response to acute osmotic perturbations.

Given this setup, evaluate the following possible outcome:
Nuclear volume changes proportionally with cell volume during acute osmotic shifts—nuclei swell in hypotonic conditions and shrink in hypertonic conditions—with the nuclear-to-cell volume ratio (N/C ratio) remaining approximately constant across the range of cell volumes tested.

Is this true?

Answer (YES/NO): YES